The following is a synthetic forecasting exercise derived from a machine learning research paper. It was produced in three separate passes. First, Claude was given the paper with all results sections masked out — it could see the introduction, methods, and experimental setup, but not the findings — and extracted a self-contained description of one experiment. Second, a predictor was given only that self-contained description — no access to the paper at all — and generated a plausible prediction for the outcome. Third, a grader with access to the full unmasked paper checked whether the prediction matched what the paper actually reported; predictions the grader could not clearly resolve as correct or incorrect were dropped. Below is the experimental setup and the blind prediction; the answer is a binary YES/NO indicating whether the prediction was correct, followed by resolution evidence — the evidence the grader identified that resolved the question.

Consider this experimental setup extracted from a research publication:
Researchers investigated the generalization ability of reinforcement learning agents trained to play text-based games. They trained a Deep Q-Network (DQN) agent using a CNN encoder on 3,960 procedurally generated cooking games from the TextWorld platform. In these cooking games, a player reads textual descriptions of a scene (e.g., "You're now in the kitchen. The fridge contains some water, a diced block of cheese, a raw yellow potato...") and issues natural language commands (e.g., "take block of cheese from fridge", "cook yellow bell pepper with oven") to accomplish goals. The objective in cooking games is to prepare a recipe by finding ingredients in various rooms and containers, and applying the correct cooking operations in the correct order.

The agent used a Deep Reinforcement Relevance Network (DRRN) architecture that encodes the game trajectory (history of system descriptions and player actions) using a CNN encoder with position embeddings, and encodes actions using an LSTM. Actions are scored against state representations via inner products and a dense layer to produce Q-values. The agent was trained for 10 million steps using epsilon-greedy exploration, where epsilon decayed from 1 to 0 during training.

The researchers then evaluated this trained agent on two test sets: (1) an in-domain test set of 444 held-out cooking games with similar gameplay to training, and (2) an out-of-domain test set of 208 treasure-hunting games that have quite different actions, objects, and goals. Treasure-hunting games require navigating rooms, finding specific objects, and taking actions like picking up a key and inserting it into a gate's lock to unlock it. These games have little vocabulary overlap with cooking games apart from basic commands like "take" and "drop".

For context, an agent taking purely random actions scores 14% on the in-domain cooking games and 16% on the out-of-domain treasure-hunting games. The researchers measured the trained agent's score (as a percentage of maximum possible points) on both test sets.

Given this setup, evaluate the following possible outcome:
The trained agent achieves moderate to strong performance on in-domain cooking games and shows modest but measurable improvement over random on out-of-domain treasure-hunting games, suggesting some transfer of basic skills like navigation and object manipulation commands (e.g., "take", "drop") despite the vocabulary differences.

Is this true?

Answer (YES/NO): YES